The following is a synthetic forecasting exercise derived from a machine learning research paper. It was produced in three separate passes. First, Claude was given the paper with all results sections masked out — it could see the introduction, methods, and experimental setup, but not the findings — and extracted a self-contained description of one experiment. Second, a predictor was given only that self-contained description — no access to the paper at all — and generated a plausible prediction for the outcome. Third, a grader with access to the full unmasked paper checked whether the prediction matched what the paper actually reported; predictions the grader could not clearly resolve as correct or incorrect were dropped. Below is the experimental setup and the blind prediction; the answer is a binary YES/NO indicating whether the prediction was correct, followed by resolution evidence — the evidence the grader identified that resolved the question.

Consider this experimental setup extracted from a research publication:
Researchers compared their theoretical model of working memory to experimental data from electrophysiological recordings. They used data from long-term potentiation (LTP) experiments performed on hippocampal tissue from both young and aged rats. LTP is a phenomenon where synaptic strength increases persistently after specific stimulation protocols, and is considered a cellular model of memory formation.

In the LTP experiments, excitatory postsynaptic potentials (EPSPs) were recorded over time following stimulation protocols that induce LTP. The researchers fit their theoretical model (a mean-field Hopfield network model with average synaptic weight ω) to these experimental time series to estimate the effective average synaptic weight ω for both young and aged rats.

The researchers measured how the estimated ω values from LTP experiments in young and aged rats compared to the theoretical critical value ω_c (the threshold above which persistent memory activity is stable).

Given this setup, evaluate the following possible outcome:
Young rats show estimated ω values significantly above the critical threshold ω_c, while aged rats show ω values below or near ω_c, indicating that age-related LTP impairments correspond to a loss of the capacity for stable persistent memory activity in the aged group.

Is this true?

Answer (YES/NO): NO